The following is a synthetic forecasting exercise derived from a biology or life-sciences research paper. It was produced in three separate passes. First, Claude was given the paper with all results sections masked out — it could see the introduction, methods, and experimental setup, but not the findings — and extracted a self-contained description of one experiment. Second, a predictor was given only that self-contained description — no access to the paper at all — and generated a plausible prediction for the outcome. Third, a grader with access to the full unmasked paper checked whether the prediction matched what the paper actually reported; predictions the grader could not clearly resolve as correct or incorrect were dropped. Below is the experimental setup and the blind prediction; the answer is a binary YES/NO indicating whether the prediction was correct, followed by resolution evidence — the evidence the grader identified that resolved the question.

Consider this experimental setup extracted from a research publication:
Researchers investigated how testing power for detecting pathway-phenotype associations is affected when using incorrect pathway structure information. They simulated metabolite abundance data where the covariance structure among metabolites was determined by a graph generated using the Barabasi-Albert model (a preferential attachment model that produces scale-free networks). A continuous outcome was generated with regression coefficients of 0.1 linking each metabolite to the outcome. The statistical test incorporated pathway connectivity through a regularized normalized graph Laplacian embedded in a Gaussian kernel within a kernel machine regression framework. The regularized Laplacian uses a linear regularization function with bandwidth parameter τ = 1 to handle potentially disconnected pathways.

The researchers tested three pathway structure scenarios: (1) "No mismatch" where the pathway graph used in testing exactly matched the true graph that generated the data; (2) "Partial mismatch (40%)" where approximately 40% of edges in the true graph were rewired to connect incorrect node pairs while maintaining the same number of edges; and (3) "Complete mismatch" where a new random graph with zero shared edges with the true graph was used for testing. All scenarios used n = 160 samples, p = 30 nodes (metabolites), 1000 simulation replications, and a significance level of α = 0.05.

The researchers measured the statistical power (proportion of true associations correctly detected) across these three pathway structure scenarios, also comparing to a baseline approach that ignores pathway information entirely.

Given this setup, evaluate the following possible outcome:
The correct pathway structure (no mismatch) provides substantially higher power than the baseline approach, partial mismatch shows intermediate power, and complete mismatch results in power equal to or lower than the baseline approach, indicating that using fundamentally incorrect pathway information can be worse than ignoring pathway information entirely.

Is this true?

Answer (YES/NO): NO